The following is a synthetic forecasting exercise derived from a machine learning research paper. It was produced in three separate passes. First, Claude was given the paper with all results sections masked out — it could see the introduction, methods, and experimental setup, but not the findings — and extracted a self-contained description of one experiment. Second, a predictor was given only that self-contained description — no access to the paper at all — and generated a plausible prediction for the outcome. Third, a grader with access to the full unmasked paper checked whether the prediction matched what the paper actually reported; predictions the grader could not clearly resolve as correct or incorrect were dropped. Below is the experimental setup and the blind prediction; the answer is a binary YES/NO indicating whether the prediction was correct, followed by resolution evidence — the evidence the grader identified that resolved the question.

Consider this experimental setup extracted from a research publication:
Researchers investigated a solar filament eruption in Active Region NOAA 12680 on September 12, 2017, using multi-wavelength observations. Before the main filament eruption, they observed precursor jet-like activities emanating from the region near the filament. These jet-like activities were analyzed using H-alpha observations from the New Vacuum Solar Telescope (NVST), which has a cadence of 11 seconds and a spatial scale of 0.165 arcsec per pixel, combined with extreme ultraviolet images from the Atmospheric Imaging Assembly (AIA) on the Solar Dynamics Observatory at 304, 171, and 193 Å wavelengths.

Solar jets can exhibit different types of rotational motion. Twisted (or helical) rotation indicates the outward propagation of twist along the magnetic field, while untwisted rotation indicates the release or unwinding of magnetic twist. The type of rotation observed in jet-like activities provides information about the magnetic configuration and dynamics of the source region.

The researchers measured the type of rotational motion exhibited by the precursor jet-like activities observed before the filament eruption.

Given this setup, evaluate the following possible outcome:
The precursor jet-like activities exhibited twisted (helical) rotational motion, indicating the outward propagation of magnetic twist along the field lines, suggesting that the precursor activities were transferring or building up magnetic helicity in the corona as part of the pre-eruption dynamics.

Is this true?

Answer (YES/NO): NO